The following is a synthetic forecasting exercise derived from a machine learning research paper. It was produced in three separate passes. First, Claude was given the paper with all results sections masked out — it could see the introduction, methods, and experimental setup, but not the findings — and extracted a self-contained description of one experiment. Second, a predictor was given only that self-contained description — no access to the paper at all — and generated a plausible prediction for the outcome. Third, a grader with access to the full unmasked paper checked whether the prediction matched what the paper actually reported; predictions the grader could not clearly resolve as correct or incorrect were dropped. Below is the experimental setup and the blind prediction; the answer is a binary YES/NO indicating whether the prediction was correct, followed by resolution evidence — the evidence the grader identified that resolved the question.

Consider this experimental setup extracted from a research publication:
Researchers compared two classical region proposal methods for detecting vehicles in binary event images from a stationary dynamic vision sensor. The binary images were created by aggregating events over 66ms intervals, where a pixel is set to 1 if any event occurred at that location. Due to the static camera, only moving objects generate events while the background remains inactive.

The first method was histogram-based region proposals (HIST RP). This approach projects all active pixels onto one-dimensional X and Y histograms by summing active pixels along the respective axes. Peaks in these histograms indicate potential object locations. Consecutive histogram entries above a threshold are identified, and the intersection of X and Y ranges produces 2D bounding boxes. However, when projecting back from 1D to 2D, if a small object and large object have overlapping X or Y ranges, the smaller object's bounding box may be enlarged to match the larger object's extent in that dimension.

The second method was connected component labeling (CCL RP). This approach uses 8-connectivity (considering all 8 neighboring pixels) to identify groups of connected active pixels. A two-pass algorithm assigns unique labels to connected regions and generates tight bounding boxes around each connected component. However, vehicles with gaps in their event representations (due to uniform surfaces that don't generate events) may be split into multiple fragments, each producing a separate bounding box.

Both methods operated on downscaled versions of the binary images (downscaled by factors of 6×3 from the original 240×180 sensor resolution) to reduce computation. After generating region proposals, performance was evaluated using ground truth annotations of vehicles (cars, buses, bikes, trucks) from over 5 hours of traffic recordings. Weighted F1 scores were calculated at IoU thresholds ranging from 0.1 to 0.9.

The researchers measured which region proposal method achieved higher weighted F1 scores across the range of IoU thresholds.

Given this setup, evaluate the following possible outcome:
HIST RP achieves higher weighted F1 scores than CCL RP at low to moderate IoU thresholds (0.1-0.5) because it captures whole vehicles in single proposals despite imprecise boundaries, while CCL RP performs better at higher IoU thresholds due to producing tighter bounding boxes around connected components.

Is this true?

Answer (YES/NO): NO